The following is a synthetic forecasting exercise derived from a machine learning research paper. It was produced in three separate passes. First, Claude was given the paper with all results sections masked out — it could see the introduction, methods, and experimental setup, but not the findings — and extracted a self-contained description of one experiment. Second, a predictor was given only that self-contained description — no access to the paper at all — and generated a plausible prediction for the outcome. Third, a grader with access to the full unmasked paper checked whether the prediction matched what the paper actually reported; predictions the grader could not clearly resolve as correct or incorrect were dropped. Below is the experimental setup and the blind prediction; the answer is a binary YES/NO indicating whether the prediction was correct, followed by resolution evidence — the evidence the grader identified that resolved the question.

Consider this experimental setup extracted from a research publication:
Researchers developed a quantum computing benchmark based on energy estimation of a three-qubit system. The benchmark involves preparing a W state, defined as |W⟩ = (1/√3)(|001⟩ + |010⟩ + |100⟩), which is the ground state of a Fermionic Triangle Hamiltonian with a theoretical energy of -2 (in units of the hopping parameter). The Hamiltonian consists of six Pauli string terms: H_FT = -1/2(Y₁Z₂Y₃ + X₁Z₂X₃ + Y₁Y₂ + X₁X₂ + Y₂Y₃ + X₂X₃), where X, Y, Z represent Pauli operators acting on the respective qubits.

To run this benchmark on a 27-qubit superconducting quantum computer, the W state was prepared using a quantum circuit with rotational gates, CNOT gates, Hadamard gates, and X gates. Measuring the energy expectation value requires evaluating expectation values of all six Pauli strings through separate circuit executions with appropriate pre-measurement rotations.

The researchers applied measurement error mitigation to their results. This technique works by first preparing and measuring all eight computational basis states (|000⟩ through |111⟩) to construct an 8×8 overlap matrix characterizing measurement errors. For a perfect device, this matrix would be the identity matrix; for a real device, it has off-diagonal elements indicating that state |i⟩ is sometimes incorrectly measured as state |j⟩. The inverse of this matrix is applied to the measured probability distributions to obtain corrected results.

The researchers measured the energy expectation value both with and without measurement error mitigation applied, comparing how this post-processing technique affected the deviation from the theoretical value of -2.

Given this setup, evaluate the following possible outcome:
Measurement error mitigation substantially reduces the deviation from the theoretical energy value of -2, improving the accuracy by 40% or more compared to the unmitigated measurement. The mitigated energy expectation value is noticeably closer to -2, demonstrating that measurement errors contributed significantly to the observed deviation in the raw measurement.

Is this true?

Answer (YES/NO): YES